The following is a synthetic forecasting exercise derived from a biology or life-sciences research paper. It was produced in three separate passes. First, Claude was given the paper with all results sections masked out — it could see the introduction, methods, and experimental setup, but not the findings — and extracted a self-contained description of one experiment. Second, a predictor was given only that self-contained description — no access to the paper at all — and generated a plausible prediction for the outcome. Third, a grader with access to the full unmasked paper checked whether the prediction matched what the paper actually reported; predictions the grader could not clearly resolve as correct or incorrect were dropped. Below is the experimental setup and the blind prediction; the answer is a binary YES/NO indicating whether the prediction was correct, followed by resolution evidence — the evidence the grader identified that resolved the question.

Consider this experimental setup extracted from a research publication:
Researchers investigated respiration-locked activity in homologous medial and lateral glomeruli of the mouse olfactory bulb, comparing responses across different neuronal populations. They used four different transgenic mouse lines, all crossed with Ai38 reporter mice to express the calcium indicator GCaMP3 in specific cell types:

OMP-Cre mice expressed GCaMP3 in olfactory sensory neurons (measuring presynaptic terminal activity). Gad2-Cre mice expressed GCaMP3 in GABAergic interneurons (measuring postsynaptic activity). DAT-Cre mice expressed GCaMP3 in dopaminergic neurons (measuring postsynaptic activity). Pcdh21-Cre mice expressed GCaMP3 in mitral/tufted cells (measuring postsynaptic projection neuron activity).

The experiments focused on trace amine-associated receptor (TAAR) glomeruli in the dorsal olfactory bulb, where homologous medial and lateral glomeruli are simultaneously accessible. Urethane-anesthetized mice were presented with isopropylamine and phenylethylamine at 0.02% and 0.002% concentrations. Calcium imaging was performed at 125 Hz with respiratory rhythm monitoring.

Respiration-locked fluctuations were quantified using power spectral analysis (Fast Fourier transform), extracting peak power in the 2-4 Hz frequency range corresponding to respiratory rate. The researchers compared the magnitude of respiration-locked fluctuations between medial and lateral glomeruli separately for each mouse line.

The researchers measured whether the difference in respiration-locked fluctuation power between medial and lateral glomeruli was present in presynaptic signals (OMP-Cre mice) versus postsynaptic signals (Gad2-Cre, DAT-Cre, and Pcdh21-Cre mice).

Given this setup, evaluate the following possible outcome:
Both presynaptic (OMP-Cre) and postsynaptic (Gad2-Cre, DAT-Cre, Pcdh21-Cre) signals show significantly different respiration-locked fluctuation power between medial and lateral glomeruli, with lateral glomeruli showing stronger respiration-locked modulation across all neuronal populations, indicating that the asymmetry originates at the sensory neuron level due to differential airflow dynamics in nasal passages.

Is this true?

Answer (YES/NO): NO